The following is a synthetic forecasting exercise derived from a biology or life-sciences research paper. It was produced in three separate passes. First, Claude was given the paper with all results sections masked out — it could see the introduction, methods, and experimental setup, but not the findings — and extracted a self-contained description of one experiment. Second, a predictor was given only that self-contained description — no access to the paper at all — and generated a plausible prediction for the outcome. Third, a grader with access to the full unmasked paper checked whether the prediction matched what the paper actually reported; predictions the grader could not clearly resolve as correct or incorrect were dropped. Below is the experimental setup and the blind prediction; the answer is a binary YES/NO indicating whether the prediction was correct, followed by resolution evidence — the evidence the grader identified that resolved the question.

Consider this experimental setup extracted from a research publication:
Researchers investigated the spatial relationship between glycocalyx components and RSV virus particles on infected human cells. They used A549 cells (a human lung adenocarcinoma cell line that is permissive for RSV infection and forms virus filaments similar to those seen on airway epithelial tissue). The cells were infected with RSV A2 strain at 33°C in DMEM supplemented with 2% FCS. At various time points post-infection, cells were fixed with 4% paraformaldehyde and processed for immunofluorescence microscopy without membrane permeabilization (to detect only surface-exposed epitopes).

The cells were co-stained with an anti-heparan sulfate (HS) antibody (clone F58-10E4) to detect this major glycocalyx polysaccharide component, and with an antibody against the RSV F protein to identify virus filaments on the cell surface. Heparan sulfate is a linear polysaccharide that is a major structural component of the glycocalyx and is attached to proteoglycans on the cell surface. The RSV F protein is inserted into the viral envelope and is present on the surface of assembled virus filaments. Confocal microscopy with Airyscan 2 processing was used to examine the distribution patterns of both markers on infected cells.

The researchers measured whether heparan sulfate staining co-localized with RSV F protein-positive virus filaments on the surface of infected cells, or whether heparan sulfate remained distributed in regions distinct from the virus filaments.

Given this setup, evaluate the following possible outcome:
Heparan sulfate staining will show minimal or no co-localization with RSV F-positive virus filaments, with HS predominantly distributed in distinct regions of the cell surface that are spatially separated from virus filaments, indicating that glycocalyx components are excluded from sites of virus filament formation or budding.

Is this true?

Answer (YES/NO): NO